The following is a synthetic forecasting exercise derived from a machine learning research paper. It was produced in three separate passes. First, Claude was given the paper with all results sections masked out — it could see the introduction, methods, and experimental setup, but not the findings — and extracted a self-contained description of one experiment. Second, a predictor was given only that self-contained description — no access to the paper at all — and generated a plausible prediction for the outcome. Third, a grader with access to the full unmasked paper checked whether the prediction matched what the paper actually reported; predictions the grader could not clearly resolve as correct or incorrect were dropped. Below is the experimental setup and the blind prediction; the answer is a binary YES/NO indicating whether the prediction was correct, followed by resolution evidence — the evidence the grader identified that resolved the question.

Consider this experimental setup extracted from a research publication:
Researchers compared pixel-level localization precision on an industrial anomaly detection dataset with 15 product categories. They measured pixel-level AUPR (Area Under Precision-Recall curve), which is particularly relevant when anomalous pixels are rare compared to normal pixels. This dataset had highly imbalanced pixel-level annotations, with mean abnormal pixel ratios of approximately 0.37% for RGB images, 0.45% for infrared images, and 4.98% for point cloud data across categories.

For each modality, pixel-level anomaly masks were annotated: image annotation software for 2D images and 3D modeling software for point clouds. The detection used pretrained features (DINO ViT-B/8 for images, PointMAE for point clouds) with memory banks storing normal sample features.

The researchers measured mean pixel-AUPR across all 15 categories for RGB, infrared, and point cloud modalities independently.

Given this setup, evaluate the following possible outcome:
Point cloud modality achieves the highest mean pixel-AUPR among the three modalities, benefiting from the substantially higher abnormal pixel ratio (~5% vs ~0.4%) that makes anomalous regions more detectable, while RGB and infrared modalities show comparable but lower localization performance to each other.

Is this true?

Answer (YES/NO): NO